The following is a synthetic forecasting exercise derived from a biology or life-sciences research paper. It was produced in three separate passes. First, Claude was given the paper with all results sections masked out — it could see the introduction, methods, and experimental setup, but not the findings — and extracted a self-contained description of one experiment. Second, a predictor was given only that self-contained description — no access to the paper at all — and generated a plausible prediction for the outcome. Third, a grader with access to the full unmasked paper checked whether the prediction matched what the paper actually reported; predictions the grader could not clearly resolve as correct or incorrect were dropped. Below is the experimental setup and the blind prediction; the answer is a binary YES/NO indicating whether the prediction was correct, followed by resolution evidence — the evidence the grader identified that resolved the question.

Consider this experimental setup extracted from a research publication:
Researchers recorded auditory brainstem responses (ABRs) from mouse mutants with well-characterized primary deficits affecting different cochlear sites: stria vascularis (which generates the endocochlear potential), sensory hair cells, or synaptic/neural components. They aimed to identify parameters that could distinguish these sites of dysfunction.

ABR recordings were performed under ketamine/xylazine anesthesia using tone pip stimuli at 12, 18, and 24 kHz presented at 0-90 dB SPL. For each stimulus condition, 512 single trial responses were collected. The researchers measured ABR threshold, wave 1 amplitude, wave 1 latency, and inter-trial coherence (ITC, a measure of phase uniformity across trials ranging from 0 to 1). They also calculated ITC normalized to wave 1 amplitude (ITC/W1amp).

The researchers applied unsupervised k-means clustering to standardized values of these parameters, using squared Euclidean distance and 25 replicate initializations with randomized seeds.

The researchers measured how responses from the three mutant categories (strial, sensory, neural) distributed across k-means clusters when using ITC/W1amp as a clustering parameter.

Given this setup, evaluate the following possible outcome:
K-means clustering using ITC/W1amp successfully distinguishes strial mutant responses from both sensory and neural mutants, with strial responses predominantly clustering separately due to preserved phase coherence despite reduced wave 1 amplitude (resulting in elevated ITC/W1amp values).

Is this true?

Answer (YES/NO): YES